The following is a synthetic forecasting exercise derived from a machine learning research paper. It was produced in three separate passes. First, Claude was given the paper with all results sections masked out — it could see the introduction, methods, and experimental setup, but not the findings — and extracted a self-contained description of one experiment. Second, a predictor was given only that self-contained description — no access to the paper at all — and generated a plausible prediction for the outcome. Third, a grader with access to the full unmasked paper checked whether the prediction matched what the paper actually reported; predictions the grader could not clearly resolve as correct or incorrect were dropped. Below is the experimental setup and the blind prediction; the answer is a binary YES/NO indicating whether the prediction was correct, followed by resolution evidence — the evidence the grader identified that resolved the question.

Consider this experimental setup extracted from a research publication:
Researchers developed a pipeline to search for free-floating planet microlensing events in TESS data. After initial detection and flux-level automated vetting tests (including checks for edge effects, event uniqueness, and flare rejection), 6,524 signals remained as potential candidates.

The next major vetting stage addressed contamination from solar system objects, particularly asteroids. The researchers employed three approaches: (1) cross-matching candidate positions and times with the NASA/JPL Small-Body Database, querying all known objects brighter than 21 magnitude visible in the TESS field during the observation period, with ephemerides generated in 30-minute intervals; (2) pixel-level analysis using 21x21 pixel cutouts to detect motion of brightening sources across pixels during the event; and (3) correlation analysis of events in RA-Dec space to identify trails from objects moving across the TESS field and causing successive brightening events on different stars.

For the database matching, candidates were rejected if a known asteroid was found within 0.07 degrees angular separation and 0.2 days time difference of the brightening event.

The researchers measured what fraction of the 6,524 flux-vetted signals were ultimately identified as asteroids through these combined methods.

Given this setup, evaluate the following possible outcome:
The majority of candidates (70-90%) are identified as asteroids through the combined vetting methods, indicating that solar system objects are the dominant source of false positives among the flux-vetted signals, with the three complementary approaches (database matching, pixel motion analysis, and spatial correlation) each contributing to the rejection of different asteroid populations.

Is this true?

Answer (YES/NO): NO